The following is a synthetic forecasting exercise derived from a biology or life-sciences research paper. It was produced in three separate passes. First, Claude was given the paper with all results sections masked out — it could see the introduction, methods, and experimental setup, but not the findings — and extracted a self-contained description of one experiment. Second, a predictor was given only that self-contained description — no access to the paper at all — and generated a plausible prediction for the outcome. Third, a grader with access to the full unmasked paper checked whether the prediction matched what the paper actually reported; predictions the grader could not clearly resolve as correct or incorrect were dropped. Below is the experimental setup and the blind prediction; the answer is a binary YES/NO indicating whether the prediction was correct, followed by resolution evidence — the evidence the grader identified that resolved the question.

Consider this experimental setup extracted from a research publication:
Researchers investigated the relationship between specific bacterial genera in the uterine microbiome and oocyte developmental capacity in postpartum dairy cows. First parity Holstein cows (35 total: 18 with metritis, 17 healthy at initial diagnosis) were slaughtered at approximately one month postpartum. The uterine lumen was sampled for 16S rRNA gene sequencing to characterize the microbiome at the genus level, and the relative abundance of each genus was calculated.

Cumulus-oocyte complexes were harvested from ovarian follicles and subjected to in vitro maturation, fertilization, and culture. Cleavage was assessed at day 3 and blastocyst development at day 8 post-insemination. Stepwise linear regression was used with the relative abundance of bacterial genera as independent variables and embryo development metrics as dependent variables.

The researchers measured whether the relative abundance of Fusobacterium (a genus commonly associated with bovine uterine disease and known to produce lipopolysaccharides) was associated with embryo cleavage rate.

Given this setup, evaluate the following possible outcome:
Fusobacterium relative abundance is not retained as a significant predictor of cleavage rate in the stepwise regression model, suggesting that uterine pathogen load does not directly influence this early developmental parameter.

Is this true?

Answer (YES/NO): NO